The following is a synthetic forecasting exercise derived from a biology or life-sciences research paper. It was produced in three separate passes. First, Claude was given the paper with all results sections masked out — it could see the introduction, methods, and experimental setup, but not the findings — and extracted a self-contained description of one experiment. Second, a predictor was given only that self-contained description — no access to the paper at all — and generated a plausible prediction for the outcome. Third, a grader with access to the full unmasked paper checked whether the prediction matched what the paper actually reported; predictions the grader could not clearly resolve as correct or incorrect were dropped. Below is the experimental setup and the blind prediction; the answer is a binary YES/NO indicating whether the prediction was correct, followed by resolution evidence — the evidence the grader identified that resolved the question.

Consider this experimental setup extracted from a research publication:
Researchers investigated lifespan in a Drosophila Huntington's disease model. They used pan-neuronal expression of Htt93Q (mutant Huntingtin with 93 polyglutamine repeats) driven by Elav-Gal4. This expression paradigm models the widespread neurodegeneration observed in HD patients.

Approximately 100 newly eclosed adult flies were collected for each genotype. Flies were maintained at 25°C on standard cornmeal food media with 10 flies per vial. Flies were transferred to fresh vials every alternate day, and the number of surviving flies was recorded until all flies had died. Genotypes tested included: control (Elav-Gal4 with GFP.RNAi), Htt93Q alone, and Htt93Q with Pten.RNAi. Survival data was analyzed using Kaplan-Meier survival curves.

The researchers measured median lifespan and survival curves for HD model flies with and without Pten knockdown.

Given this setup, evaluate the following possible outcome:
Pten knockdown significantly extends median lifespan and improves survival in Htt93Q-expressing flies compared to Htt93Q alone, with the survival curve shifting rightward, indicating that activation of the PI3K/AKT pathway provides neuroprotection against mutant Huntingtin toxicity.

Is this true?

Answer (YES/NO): YES